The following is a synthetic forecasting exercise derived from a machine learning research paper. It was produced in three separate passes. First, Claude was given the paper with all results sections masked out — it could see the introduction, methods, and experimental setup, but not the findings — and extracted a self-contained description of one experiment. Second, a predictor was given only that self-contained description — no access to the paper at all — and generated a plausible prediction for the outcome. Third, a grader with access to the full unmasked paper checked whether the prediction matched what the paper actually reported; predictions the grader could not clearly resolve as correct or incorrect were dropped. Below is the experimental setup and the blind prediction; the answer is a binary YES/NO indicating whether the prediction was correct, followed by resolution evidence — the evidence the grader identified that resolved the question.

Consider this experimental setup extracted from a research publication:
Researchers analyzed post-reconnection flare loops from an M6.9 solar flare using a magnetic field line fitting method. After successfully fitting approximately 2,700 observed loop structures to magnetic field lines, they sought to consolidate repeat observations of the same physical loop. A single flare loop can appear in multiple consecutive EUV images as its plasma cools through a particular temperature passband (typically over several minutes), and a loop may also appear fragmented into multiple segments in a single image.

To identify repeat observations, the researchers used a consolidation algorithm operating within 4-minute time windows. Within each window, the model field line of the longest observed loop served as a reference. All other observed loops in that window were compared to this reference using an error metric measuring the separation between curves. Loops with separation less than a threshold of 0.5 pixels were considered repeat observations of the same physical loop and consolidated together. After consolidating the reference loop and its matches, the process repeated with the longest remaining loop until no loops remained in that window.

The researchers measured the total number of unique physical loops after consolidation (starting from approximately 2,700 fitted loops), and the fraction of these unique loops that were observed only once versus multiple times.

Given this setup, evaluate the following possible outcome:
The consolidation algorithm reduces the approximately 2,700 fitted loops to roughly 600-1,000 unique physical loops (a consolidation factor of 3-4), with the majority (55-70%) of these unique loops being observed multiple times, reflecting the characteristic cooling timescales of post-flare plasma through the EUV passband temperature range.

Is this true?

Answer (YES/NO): NO